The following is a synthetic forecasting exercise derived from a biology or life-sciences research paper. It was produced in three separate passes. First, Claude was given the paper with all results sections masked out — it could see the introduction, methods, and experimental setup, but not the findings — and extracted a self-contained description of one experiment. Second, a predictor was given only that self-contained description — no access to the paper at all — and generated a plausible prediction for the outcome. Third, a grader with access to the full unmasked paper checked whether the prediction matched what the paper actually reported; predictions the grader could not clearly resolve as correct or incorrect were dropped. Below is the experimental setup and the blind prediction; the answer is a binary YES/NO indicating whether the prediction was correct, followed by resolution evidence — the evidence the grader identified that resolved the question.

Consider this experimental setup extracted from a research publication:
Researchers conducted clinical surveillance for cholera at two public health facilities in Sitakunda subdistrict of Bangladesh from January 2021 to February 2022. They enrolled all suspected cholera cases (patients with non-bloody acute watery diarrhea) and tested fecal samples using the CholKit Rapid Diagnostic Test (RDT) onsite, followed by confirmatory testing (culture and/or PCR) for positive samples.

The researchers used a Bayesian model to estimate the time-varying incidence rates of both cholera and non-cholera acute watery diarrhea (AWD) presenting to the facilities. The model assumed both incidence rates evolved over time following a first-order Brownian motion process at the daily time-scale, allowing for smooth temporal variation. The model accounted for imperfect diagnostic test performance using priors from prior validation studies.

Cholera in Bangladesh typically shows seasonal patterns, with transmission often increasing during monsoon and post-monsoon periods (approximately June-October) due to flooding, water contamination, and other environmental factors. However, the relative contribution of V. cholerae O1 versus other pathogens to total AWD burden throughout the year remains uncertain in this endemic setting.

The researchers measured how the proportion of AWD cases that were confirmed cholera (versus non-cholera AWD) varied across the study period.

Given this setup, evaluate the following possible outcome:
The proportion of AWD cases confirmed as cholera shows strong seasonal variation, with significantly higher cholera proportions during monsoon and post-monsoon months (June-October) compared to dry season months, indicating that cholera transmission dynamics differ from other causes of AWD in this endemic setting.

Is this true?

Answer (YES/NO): NO